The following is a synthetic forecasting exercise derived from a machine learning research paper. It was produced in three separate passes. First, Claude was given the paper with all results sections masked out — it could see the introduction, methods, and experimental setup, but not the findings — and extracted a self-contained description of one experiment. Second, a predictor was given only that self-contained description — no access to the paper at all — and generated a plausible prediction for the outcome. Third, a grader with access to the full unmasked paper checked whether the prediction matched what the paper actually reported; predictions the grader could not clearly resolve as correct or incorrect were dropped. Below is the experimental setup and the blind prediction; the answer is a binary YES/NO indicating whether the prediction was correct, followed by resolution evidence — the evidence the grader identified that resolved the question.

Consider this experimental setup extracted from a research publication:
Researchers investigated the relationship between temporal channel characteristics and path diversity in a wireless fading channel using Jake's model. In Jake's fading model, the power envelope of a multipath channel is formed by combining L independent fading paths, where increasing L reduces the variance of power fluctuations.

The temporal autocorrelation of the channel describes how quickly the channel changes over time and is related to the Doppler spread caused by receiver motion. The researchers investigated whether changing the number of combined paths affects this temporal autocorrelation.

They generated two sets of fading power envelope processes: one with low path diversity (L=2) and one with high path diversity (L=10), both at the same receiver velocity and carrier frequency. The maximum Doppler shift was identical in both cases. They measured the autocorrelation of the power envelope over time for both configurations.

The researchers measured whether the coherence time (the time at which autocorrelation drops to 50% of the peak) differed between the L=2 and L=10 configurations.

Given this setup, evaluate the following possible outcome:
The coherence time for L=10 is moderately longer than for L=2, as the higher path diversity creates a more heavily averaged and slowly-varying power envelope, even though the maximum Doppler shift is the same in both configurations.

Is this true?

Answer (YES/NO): NO